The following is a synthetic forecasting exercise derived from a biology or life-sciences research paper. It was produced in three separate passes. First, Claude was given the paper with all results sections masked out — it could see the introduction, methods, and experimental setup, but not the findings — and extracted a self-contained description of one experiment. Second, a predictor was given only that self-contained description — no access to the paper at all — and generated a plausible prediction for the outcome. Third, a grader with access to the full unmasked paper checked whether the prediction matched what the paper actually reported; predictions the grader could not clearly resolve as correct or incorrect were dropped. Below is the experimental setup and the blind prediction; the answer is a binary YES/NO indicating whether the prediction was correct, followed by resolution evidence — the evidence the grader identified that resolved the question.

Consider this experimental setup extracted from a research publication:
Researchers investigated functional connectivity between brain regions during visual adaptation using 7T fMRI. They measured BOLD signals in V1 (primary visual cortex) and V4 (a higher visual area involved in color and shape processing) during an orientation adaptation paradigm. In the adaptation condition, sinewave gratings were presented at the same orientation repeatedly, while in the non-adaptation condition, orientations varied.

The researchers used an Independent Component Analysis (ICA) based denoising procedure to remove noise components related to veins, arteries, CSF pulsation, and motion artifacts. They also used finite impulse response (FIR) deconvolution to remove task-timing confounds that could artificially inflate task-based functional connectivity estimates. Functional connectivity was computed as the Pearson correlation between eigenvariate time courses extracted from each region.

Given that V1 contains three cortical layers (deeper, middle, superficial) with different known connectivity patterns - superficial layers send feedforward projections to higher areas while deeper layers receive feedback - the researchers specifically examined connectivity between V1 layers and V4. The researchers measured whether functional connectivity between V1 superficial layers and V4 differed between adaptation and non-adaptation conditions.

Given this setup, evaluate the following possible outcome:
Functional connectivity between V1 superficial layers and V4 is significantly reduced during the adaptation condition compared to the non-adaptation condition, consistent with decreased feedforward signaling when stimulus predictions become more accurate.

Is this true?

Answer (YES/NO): NO